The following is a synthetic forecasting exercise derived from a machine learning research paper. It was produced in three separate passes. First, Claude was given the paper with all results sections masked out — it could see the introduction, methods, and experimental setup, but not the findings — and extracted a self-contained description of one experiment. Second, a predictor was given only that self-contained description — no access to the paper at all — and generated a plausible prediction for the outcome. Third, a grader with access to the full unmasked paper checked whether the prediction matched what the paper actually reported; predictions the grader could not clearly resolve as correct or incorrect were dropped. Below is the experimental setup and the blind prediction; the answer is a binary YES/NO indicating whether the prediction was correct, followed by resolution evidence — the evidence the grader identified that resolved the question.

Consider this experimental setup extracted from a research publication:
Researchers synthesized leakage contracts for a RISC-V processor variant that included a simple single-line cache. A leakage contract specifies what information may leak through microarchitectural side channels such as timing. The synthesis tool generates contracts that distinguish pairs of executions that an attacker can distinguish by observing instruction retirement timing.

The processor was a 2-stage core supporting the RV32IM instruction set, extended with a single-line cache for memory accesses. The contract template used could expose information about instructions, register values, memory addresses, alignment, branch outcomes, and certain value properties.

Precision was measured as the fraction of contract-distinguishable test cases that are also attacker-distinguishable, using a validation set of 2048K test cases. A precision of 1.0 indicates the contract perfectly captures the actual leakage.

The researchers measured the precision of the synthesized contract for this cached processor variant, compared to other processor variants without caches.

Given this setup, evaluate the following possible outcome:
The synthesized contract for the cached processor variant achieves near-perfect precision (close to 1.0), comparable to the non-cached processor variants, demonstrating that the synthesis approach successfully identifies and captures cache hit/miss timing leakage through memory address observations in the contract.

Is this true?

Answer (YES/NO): NO